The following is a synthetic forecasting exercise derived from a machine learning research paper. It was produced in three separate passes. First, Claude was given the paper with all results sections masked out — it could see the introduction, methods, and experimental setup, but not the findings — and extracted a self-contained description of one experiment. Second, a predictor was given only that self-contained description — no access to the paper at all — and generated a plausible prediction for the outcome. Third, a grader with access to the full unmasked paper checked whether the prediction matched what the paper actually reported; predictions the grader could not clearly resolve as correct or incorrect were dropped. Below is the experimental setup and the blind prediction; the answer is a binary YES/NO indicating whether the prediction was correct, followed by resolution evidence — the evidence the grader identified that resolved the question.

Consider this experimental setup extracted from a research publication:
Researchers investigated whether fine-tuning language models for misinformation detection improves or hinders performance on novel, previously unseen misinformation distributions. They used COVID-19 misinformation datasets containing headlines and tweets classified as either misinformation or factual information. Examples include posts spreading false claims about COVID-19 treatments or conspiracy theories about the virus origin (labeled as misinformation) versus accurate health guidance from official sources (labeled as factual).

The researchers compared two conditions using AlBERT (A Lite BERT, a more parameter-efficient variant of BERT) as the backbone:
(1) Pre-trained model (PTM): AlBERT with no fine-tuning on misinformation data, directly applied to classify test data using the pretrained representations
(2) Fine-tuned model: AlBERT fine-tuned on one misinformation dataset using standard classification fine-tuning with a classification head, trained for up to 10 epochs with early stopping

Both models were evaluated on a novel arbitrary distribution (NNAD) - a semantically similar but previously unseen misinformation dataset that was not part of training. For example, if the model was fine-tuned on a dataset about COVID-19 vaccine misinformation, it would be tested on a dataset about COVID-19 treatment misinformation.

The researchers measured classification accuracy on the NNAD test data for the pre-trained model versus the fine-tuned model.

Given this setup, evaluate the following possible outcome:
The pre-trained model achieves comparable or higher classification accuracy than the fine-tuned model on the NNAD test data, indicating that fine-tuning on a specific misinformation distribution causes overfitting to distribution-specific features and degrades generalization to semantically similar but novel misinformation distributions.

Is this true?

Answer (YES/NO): YES